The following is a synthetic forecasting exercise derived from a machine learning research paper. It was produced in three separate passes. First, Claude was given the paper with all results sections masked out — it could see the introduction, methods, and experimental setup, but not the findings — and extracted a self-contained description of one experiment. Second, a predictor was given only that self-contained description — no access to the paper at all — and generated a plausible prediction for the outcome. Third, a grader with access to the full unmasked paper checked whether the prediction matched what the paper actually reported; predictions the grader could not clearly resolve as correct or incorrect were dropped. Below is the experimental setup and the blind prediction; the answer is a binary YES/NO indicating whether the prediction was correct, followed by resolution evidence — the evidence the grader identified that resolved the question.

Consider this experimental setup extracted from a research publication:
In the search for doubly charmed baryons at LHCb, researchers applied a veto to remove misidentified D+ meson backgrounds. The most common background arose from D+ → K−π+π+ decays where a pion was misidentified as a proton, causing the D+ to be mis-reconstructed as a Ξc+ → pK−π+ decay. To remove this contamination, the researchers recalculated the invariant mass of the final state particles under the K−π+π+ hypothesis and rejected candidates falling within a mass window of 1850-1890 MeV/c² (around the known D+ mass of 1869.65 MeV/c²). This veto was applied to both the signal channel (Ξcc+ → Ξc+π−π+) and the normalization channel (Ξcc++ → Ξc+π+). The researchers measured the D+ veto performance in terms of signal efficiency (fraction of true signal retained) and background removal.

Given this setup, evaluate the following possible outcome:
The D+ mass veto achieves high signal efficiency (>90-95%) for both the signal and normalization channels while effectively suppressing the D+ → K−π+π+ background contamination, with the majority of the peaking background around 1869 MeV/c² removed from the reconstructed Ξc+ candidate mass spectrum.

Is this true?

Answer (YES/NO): NO